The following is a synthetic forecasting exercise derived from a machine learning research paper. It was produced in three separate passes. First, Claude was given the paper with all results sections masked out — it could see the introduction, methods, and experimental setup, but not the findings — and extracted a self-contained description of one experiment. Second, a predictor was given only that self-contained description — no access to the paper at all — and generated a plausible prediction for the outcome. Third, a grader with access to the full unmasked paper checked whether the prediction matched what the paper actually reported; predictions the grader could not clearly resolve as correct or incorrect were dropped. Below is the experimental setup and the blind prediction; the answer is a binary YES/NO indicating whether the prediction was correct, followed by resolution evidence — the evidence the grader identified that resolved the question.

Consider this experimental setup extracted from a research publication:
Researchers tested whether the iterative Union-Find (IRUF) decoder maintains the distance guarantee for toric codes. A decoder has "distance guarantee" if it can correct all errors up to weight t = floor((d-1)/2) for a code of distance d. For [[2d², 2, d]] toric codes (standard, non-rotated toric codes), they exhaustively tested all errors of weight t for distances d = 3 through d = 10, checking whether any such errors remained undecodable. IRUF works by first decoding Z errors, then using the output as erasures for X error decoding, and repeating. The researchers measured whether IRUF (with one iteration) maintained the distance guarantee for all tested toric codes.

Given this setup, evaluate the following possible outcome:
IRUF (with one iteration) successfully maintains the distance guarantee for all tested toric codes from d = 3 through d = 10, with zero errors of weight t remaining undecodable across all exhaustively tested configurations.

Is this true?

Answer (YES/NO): YES